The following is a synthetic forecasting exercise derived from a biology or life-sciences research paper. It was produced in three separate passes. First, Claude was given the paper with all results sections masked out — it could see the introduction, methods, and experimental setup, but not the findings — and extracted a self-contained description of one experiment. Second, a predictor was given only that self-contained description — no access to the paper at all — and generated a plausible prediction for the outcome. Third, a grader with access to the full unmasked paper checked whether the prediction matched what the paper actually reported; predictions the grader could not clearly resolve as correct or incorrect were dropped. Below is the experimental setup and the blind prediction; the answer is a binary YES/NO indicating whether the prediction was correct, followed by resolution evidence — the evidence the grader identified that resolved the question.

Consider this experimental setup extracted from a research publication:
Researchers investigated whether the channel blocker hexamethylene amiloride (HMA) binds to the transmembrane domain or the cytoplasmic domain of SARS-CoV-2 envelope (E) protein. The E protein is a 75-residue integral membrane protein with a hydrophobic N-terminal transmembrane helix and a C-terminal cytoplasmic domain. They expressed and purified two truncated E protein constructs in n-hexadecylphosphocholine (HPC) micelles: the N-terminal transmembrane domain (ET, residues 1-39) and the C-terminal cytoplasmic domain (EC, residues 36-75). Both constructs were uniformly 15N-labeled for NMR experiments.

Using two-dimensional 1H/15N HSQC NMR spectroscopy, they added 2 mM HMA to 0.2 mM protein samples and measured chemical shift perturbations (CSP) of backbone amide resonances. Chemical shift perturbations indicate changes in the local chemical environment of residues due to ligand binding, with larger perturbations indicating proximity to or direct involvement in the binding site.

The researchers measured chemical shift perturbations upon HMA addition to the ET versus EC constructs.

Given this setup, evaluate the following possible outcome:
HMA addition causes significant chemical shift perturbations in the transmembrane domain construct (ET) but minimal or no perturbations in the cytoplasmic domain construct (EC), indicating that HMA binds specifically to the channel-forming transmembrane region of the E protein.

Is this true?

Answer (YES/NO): YES